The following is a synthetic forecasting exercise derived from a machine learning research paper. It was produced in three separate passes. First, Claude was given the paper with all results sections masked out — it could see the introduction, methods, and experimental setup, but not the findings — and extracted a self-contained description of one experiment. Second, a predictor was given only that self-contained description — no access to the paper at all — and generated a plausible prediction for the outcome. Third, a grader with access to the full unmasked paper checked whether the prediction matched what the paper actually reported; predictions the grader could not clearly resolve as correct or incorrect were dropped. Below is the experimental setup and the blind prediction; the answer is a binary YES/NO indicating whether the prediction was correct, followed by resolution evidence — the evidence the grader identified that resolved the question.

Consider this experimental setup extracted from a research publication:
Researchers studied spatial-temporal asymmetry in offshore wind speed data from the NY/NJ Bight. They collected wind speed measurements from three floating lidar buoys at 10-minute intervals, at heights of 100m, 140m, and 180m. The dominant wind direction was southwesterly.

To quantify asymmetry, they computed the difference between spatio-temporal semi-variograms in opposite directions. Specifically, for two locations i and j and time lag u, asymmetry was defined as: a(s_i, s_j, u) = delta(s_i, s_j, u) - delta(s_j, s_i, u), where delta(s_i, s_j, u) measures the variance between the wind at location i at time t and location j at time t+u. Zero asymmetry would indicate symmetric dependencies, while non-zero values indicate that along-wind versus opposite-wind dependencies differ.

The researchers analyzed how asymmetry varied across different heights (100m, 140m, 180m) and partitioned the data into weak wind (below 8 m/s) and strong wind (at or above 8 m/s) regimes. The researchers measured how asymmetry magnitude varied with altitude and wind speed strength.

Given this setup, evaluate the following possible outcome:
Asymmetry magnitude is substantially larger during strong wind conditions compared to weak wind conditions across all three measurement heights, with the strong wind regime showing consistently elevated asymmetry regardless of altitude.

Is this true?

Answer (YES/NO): YES